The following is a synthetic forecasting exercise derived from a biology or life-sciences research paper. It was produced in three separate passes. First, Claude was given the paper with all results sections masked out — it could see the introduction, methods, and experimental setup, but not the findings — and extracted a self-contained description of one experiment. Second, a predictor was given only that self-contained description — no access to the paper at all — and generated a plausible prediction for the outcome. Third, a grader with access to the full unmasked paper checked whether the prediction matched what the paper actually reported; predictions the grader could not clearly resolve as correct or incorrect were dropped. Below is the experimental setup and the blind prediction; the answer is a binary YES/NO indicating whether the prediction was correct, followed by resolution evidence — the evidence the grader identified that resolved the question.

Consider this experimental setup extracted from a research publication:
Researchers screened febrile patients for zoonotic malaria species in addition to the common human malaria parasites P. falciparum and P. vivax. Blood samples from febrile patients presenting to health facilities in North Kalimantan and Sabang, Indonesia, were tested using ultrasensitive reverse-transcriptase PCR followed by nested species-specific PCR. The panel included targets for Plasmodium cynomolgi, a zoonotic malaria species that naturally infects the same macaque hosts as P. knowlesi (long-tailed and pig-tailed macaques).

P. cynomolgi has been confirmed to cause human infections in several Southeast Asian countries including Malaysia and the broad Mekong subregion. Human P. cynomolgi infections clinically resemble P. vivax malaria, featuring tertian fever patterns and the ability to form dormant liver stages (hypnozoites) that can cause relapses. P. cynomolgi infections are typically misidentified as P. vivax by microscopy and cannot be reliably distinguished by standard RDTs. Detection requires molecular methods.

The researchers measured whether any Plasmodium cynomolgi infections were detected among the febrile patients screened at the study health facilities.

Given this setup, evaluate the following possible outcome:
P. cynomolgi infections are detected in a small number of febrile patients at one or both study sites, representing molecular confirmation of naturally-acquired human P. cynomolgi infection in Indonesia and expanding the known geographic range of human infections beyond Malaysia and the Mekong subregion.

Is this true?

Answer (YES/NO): NO